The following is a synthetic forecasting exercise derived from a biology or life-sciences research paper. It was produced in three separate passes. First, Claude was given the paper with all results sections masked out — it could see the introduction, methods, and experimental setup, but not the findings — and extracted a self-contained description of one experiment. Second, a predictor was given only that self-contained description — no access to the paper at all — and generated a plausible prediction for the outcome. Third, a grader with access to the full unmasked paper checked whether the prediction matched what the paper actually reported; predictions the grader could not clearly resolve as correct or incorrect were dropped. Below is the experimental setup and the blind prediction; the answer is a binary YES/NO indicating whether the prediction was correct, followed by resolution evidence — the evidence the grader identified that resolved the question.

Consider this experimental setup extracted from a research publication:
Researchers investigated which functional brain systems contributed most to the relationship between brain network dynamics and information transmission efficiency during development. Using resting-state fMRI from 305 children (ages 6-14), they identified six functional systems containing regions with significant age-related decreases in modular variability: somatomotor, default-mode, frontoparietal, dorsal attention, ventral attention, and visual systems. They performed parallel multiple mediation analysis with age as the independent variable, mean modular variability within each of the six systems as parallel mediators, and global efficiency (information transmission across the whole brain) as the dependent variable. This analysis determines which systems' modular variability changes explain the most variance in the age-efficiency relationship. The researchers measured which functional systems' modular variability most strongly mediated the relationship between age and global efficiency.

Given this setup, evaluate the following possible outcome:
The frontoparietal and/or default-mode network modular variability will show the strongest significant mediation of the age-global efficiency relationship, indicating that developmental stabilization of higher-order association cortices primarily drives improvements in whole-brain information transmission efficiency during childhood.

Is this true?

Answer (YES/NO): NO